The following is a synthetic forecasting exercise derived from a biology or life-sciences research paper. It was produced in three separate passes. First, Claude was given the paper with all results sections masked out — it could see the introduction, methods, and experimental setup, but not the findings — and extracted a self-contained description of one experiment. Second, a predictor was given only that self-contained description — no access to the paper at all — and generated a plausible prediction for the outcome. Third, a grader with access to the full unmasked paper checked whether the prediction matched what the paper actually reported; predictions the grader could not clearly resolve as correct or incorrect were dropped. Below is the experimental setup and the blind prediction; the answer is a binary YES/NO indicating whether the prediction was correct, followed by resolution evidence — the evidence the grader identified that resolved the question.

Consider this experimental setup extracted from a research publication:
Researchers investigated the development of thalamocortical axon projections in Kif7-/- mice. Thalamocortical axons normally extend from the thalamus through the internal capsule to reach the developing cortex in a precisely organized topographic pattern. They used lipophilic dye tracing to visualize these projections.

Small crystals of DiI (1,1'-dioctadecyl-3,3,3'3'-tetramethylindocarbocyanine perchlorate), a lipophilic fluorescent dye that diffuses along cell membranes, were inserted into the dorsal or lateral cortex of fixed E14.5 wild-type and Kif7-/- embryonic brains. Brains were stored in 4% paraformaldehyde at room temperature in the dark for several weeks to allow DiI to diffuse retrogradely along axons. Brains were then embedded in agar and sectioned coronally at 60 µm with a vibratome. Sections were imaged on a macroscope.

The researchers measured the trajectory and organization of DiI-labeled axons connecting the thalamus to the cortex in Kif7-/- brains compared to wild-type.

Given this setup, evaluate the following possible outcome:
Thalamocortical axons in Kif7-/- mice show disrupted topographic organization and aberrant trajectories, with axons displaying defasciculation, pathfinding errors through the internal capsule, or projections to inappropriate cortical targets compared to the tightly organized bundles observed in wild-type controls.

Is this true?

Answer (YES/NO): YES